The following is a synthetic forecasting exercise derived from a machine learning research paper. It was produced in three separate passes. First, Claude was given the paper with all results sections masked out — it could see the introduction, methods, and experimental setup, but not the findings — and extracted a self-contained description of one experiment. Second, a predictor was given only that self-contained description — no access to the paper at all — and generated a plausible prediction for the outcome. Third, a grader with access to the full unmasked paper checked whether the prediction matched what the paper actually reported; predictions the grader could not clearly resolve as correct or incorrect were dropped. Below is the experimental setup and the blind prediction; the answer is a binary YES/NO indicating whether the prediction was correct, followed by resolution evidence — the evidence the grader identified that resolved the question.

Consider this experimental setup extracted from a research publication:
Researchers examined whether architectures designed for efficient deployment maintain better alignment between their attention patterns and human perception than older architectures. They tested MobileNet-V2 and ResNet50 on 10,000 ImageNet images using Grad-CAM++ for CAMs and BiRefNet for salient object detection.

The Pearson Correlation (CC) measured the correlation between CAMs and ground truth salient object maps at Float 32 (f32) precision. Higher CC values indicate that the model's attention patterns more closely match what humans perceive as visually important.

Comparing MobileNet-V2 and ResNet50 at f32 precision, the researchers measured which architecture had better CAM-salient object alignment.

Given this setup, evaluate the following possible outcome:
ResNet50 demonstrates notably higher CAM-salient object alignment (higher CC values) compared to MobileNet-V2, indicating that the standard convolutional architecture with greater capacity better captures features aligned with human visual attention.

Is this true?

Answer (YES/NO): NO